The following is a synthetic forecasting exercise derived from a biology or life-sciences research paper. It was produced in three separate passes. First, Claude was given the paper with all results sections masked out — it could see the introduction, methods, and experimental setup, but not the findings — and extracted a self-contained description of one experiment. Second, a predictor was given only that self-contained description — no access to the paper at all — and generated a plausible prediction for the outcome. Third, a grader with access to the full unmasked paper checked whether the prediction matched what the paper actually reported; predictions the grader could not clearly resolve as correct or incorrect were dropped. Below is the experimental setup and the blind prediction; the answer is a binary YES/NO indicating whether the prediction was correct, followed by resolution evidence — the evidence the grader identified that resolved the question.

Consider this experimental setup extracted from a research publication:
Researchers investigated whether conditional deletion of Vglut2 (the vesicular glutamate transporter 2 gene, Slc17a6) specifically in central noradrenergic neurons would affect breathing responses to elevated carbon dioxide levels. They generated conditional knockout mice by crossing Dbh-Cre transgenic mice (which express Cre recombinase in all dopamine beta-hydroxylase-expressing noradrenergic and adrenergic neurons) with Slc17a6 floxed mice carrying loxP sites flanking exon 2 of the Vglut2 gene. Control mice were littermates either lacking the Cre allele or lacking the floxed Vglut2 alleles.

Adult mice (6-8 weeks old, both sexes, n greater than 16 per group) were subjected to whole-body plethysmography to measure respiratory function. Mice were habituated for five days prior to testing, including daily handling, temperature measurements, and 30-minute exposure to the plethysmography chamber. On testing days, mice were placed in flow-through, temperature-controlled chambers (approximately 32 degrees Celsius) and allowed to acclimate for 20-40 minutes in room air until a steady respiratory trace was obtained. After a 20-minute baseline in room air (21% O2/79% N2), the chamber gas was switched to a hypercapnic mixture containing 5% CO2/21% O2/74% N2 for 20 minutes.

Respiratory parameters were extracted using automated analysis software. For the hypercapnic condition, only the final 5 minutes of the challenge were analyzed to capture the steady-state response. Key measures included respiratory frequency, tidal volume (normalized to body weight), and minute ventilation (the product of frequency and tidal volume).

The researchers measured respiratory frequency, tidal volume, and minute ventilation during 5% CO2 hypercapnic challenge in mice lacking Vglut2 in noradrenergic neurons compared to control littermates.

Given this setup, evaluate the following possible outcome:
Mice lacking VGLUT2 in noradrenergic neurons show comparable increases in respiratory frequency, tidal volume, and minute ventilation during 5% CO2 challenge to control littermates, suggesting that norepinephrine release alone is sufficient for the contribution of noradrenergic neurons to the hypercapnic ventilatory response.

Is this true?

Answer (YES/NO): YES